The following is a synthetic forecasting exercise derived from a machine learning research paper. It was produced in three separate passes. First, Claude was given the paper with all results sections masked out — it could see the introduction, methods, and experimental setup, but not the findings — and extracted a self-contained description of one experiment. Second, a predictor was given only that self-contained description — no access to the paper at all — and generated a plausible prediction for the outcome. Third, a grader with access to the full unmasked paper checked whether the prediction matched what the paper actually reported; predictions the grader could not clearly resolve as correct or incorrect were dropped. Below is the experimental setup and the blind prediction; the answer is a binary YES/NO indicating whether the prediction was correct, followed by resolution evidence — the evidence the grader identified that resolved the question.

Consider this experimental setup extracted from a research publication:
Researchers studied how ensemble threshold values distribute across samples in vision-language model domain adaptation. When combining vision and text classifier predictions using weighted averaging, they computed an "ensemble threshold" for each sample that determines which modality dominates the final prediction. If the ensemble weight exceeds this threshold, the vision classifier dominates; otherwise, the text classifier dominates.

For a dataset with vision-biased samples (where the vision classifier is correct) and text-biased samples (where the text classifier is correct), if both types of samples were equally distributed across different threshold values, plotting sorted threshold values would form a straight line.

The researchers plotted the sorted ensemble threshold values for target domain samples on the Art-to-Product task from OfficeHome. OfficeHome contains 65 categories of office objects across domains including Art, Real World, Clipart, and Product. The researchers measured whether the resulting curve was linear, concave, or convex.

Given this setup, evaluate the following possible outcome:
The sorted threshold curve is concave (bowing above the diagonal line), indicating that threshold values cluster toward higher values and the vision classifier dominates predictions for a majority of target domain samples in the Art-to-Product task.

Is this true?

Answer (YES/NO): NO